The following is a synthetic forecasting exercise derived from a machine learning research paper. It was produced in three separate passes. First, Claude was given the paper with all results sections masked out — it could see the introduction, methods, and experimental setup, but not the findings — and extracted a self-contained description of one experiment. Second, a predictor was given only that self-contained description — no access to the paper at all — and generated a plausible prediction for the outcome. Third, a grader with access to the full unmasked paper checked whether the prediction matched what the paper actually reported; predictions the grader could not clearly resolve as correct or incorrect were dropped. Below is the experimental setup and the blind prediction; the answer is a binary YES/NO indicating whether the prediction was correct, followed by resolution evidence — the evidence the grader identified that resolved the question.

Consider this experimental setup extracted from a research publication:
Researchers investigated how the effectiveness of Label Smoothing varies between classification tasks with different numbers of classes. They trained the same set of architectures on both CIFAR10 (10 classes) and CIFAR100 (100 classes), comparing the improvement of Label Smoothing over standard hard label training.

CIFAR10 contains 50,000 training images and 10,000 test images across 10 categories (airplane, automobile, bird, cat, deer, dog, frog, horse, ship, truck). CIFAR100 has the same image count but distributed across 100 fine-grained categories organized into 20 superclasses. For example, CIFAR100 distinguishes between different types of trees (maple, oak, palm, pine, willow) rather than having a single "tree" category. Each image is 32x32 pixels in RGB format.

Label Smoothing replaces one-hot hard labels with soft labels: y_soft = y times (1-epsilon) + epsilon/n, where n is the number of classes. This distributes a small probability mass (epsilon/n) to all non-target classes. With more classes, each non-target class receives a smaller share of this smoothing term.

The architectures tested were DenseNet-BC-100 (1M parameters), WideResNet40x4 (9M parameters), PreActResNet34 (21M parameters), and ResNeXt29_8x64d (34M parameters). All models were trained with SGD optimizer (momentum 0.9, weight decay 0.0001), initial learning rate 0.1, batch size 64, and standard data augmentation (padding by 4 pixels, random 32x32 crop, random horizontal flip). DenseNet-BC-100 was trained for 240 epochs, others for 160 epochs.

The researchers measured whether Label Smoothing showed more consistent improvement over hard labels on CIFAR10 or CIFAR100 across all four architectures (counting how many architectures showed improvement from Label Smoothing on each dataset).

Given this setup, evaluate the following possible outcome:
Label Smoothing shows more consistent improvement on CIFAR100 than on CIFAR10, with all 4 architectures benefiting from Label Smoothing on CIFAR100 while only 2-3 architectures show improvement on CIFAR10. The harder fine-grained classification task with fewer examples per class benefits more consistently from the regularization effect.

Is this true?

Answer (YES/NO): YES